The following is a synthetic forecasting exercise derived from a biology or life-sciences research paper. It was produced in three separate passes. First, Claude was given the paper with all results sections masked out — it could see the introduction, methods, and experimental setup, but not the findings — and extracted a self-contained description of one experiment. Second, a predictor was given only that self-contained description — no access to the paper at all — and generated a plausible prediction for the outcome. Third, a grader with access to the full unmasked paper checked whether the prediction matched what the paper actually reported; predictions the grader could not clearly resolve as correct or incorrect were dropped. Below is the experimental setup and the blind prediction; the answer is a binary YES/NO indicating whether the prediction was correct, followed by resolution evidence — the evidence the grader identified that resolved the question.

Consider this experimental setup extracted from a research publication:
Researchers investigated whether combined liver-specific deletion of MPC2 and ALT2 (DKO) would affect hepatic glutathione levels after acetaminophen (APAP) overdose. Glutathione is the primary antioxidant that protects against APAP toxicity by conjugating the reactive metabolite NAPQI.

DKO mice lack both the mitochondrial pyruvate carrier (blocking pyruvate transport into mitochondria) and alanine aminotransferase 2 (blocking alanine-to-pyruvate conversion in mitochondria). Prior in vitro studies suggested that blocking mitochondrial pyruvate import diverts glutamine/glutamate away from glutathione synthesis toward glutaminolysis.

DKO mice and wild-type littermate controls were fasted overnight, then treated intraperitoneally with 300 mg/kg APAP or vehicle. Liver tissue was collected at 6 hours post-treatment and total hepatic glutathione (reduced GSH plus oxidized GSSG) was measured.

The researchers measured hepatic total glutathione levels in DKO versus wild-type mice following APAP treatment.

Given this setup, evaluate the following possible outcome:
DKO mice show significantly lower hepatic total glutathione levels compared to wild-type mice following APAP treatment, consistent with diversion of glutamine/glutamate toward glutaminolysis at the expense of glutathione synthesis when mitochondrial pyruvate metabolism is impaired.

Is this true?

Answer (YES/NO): YES